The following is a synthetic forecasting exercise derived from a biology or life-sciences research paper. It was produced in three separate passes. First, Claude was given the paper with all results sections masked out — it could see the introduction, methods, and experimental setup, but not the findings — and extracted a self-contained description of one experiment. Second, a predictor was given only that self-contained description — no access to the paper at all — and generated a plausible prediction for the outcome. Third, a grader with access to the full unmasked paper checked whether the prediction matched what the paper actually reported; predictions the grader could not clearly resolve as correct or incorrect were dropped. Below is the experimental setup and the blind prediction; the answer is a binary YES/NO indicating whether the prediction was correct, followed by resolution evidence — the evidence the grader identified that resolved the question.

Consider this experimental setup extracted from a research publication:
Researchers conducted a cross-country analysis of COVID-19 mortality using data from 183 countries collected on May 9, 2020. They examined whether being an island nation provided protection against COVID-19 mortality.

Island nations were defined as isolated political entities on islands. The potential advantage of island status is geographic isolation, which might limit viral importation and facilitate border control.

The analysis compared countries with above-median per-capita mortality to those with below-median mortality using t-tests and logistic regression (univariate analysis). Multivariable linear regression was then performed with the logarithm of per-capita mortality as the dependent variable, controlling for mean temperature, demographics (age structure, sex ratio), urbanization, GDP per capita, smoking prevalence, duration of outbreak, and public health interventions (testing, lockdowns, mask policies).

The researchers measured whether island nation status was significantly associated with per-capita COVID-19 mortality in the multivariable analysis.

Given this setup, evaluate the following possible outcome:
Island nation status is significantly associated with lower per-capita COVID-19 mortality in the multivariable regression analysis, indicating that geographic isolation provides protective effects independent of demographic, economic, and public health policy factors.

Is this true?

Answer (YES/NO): NO